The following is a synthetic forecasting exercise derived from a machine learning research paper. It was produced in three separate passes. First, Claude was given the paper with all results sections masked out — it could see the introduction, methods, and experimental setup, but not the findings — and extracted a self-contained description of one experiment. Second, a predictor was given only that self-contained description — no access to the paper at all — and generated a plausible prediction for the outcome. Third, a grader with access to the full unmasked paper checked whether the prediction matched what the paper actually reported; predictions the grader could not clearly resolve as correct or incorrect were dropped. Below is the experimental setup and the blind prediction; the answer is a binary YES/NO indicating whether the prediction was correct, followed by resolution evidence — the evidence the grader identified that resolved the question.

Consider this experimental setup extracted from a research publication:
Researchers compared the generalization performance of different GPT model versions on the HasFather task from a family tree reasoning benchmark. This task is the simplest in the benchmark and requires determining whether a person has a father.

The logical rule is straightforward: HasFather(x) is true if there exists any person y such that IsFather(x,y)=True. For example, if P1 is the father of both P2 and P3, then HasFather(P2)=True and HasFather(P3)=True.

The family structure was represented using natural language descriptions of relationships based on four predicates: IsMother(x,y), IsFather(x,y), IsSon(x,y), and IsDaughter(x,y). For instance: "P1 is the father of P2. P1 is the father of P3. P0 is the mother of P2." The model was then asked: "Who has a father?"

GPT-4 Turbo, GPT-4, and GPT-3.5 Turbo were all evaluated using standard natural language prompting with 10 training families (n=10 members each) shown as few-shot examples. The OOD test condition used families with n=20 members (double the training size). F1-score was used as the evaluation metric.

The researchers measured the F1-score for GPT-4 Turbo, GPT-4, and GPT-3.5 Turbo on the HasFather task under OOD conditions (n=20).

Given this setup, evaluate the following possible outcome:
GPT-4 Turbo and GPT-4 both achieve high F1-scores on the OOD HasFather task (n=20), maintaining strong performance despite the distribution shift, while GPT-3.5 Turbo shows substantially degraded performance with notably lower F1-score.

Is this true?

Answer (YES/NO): YES